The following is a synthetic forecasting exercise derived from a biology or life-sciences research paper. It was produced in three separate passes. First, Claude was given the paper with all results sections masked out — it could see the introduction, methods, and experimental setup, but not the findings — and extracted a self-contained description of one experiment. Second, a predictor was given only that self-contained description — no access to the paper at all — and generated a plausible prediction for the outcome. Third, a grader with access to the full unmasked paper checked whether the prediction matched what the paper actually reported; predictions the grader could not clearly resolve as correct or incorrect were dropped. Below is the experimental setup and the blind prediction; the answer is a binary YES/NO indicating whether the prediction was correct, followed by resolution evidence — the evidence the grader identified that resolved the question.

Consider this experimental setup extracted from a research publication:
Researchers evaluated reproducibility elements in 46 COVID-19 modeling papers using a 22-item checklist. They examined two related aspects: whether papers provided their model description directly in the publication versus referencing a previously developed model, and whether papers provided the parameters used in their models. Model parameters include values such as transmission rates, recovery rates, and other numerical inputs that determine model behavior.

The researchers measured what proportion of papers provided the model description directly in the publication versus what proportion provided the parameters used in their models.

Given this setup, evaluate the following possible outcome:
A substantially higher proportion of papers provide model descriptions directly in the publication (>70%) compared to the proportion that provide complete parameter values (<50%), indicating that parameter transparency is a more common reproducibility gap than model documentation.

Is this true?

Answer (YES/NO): YES